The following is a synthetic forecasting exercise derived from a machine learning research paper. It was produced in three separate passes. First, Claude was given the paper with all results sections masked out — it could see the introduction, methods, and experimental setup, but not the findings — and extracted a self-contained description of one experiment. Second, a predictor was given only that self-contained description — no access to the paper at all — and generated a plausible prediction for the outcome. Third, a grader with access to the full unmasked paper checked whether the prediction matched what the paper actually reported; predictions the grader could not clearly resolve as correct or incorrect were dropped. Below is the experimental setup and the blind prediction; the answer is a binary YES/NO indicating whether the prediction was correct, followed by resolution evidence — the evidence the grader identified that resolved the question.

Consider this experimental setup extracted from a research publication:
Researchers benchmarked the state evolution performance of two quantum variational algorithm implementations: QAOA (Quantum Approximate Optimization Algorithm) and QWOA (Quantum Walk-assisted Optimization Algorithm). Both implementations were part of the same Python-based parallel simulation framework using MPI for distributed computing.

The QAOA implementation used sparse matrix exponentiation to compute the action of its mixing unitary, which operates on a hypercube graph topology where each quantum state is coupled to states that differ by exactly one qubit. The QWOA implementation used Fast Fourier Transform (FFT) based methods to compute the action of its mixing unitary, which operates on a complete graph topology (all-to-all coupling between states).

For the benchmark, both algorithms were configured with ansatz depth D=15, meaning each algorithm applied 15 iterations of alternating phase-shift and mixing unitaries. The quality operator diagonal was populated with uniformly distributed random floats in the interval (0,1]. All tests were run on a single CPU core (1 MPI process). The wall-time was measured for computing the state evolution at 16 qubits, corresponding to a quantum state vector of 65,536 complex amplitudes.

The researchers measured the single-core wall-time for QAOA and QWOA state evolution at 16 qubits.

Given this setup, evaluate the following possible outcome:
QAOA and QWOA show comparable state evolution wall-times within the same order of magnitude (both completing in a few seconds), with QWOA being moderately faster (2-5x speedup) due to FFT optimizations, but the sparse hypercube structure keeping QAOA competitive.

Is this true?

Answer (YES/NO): NO